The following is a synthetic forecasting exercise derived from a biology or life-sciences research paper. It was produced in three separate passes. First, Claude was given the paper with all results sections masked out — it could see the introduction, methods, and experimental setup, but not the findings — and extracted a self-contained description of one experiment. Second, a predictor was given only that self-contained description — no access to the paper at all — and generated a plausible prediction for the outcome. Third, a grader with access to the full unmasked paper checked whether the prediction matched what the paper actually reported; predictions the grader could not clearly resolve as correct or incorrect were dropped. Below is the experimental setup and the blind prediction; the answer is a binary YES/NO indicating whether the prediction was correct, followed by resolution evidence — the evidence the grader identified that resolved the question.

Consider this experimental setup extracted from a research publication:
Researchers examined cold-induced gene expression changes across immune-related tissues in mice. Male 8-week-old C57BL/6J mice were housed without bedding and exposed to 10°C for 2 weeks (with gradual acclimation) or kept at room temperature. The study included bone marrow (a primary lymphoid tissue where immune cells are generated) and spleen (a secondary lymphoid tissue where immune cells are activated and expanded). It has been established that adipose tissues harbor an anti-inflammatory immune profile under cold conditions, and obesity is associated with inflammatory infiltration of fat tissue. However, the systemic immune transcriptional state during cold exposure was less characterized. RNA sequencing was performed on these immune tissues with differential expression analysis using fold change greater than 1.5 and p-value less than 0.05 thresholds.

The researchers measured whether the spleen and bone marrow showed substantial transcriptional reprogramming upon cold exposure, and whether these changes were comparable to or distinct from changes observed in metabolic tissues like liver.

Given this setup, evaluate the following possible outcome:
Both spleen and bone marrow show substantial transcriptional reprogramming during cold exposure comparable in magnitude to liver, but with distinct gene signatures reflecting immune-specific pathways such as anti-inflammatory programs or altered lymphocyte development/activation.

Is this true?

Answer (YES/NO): YES